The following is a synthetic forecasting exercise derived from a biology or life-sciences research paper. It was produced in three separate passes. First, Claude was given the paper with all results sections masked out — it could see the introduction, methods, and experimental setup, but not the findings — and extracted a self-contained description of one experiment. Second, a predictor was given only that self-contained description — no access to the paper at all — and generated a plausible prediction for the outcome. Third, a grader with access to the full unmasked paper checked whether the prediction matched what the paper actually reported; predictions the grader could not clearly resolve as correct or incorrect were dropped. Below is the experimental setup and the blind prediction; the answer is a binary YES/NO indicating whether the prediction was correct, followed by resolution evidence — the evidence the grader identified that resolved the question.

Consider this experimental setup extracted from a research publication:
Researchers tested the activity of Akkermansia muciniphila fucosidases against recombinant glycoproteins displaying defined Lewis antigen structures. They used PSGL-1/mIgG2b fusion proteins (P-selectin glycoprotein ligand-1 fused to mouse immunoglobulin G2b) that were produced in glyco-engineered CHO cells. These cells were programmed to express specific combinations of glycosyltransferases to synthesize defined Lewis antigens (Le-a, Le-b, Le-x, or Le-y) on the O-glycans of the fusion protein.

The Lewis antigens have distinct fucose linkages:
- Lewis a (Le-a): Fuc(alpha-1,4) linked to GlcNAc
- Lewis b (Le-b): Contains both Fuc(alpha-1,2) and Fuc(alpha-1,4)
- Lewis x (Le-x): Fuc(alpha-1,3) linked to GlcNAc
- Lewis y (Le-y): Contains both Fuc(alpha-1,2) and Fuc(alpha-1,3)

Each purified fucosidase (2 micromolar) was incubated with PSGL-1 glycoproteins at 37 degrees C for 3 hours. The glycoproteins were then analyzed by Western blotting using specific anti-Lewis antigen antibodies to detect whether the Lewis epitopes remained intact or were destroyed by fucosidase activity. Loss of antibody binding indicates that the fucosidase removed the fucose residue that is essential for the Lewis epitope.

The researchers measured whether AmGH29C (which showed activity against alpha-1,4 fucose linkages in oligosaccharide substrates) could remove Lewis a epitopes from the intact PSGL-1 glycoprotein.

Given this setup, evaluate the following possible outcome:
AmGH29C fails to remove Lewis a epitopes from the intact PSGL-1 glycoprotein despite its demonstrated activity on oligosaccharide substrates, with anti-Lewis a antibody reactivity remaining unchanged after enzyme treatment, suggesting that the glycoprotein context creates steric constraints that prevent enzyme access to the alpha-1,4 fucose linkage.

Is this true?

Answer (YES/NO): NO